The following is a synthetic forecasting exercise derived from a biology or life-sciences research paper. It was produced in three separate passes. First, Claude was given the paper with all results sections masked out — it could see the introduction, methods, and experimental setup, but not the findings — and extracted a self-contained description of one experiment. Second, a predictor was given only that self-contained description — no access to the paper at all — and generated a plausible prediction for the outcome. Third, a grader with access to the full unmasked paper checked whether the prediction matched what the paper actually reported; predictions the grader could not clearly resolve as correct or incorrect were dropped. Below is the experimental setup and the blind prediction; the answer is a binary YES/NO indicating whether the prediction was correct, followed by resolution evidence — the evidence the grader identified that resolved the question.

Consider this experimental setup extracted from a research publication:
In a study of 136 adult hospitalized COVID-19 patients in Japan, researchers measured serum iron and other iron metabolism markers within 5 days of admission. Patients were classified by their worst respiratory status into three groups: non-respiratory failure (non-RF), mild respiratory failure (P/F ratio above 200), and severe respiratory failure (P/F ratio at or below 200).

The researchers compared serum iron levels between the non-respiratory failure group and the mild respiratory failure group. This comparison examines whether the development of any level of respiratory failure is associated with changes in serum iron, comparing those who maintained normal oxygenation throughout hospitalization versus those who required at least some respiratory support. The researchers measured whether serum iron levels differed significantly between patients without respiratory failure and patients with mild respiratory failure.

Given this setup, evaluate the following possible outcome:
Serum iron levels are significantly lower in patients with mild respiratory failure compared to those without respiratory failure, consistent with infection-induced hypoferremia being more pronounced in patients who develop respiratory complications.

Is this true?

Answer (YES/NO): YES